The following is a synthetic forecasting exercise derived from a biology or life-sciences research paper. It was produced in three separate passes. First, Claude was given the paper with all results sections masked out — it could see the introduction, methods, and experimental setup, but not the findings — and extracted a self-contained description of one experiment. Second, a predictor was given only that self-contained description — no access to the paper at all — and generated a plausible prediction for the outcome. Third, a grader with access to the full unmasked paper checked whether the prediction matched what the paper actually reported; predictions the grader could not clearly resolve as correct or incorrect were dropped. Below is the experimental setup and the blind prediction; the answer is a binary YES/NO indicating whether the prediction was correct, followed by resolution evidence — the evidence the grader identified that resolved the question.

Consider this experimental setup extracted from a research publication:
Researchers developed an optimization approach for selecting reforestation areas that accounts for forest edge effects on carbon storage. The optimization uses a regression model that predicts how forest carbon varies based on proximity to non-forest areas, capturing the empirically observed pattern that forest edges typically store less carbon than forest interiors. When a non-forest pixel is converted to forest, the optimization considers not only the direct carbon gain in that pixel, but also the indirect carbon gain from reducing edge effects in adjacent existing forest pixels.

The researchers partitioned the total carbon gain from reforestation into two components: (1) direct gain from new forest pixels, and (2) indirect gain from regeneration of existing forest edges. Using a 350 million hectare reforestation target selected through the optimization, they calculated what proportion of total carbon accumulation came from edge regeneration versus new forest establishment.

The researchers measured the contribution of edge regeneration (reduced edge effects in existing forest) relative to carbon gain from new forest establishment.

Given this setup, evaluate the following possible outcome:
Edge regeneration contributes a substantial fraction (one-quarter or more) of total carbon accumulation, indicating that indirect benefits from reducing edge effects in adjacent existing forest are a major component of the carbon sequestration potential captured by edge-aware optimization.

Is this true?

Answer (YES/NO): NO